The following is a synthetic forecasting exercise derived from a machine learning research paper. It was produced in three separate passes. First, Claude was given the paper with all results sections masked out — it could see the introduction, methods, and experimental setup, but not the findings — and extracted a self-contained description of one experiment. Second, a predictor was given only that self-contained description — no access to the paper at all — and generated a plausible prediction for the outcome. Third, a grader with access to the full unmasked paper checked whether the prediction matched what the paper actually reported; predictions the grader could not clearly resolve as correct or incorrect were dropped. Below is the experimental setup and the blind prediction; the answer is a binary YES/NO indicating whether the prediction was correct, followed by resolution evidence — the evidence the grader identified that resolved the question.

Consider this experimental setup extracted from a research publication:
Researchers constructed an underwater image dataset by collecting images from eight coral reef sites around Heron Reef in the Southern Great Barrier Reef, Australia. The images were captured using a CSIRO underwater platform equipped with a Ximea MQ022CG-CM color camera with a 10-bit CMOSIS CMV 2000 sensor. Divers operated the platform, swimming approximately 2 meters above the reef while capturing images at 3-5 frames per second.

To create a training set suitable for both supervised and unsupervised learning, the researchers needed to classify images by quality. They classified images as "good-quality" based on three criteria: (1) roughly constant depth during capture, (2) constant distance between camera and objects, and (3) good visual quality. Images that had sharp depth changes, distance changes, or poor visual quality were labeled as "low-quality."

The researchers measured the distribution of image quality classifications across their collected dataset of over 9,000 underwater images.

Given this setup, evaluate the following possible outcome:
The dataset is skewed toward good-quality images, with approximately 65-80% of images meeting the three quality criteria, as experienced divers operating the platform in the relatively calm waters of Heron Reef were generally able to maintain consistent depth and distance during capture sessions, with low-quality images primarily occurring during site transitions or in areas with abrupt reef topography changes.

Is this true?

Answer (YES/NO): NO